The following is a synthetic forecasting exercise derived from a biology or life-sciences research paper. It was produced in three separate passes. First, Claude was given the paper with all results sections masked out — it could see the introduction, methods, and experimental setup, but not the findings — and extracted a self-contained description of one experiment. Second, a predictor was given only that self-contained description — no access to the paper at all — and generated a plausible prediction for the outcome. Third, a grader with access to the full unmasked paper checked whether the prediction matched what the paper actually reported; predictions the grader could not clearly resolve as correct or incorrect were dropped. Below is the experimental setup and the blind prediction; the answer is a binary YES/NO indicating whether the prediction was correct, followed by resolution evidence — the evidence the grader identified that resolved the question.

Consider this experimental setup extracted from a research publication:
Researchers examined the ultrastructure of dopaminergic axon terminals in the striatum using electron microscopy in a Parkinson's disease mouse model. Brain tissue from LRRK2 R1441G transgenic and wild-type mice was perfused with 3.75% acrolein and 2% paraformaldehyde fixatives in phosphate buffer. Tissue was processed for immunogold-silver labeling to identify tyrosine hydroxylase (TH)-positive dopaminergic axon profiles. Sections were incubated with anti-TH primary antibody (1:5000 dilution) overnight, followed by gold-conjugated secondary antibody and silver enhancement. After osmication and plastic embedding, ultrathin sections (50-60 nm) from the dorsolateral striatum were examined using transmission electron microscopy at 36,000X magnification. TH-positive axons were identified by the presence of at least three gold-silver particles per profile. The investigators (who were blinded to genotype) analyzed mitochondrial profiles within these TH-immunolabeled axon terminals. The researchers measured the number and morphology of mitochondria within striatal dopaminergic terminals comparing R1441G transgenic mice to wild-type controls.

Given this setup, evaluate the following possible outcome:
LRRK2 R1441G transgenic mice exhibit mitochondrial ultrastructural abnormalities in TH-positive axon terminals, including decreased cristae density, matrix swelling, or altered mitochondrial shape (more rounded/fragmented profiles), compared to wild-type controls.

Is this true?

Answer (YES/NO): YES